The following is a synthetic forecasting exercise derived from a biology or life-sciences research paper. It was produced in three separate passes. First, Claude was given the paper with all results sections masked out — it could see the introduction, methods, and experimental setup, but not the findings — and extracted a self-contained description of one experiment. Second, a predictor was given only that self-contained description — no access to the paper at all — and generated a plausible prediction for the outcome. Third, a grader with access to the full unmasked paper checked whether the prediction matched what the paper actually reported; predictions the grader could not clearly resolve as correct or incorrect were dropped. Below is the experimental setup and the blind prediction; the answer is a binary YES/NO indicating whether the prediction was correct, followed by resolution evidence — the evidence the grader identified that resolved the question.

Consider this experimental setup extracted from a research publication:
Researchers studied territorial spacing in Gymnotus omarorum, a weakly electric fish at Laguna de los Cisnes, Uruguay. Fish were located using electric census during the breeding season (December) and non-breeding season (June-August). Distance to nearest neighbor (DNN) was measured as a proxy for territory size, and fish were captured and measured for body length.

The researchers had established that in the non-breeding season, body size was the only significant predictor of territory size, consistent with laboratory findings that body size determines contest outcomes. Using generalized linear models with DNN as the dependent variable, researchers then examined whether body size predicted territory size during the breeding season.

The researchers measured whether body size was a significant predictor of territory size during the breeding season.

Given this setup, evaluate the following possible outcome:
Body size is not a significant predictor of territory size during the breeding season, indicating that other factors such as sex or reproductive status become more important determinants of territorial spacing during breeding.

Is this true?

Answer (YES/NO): YES